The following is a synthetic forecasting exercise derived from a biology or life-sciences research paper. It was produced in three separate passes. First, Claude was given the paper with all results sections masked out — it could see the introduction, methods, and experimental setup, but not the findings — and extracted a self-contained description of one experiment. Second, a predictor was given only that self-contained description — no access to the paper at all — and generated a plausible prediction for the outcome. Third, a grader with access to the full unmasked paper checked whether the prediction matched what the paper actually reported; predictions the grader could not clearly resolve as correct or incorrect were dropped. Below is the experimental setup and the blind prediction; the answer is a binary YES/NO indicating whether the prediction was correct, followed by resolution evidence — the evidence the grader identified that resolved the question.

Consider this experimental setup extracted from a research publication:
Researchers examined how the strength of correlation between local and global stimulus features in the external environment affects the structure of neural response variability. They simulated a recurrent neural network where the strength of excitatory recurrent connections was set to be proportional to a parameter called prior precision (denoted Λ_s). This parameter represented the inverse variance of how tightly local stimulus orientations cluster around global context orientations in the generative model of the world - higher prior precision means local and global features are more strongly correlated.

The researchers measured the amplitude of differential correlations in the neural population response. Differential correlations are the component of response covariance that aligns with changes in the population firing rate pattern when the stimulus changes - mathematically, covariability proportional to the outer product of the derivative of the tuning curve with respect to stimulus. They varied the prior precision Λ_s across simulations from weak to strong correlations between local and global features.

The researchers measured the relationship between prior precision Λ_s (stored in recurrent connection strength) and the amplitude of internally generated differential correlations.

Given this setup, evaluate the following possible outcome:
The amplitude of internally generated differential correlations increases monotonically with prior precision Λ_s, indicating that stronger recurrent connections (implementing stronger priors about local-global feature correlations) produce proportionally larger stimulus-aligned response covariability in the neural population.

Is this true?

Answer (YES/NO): YES